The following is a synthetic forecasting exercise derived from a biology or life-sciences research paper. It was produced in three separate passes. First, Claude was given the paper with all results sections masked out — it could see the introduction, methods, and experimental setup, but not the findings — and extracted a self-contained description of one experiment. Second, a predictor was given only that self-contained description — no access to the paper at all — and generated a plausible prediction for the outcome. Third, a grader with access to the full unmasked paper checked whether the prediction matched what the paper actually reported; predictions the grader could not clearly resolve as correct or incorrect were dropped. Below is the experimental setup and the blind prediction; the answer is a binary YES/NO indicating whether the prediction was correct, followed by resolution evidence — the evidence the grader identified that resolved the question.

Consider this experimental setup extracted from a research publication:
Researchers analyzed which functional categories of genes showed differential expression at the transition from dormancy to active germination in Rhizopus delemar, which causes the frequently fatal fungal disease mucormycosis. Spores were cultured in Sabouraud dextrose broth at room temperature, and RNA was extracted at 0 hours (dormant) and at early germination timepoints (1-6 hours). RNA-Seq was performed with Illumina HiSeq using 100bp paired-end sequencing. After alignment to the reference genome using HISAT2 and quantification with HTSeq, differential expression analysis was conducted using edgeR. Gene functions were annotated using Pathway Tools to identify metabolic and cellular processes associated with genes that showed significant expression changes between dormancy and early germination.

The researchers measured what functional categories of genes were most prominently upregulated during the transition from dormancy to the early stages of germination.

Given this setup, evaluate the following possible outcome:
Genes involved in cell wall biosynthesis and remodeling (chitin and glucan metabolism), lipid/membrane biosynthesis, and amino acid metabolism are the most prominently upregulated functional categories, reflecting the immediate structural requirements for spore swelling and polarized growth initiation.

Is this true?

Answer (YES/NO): NO